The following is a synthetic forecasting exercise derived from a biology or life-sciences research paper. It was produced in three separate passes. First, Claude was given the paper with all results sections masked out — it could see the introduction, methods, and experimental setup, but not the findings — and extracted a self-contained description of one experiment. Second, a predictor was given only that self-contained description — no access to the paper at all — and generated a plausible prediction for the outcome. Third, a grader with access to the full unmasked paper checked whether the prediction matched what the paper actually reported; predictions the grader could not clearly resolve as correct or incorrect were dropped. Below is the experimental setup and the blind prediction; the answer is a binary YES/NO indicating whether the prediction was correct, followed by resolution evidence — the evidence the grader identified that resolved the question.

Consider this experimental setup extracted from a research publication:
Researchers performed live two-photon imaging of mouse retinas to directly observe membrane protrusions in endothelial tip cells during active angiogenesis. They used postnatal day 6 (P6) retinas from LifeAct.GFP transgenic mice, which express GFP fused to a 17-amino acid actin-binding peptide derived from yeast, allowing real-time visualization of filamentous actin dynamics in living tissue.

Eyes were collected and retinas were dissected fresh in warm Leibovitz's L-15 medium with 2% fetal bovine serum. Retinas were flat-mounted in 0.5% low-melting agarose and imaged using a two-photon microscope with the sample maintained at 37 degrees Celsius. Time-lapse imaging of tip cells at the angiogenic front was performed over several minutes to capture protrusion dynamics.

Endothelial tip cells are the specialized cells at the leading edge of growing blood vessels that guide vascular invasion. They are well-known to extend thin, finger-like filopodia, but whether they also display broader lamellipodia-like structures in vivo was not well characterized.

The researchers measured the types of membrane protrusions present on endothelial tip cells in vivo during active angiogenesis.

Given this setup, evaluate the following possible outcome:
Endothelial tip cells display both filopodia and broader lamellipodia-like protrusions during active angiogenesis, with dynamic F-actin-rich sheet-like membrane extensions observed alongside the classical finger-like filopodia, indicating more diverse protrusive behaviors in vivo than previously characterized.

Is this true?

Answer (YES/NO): YES